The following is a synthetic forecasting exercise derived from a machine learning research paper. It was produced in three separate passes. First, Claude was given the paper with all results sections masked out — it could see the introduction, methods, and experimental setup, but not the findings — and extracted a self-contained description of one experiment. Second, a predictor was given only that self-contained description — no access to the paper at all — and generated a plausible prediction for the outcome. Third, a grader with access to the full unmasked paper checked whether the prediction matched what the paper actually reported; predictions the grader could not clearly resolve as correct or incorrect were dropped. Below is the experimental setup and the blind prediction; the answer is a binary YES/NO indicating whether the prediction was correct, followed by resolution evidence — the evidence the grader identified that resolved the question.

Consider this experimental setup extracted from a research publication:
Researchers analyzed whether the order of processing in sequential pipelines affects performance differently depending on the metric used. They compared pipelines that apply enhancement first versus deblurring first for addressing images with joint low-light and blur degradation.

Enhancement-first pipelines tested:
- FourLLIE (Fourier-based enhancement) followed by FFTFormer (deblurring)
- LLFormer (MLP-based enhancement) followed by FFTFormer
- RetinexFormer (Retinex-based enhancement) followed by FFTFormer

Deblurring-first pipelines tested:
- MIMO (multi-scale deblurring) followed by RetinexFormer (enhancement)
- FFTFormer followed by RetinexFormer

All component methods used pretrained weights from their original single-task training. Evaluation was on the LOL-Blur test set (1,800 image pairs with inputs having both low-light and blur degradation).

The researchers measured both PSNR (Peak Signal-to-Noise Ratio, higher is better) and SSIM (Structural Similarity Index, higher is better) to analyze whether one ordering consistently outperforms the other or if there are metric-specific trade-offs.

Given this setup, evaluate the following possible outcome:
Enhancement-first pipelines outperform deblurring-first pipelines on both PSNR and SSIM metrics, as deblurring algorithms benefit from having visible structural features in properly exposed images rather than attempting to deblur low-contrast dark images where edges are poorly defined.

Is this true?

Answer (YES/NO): NO